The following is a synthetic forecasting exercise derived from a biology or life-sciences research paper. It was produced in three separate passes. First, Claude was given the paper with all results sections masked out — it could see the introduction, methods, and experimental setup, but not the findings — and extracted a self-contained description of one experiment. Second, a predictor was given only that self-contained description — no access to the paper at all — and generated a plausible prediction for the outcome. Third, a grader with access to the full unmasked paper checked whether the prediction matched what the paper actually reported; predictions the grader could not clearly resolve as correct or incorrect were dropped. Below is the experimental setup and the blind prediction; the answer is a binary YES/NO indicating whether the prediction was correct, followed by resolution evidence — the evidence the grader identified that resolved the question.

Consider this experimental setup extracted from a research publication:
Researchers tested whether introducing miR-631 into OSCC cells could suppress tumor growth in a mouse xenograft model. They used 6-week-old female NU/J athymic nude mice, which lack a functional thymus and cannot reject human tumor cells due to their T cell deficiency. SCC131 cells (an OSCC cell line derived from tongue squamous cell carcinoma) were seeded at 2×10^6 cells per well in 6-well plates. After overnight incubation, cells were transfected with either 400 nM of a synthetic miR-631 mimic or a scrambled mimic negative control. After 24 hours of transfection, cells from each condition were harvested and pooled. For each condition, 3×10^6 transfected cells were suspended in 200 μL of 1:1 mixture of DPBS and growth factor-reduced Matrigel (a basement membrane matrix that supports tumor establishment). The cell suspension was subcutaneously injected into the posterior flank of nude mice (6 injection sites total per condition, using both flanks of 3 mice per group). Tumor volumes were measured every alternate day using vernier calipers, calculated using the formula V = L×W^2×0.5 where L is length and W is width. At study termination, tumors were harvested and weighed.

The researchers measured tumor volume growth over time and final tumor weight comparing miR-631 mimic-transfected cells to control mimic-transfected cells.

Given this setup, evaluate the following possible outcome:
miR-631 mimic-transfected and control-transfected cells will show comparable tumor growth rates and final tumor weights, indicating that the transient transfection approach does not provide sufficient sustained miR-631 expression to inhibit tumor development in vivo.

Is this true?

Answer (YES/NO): NO